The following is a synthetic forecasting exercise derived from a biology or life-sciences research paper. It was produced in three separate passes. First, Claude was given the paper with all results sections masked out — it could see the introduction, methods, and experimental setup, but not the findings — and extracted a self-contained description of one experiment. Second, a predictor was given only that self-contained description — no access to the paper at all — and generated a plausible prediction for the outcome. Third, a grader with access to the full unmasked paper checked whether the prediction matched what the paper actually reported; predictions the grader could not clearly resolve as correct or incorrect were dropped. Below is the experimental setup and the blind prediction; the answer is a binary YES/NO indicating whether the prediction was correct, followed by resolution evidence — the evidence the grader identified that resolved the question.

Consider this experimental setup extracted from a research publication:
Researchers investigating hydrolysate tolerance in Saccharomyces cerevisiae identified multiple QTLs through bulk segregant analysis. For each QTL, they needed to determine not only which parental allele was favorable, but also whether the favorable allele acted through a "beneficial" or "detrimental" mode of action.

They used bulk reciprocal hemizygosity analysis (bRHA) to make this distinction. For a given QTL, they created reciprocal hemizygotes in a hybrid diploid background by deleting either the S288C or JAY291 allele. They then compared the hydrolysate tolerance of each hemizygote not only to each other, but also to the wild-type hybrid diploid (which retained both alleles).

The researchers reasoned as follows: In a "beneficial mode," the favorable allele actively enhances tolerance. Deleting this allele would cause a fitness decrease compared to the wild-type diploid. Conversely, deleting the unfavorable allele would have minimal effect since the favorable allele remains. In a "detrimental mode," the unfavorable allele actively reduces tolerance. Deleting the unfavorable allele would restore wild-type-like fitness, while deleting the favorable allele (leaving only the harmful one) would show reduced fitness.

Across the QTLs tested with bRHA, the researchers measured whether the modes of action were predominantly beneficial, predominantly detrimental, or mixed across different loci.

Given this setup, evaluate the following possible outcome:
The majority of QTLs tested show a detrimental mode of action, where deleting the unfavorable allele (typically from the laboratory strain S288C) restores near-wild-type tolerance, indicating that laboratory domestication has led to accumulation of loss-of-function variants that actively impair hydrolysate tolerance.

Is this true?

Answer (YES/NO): NO